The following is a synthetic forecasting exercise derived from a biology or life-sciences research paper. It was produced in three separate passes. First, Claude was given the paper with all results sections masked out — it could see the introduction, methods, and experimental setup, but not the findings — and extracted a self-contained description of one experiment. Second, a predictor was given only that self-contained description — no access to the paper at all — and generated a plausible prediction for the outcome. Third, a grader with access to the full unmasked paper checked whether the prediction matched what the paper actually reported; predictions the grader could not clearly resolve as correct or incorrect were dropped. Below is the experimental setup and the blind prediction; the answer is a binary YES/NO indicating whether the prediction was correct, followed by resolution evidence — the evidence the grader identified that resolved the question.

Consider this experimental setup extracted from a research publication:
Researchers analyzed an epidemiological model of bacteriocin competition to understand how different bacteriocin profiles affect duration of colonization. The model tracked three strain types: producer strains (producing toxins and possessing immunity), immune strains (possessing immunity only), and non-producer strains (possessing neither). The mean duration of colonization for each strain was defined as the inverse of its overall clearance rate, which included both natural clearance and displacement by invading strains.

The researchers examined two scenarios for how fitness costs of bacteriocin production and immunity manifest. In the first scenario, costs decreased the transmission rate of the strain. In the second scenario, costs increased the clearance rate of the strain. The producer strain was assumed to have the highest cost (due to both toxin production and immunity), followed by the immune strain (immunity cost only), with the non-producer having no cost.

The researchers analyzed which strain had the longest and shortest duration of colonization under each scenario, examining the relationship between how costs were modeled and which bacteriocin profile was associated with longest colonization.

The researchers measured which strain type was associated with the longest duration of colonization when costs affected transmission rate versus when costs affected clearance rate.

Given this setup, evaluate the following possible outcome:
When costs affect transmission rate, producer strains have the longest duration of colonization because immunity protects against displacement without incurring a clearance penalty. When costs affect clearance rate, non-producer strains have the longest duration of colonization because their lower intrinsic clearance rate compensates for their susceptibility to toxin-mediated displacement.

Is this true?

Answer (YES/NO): NO